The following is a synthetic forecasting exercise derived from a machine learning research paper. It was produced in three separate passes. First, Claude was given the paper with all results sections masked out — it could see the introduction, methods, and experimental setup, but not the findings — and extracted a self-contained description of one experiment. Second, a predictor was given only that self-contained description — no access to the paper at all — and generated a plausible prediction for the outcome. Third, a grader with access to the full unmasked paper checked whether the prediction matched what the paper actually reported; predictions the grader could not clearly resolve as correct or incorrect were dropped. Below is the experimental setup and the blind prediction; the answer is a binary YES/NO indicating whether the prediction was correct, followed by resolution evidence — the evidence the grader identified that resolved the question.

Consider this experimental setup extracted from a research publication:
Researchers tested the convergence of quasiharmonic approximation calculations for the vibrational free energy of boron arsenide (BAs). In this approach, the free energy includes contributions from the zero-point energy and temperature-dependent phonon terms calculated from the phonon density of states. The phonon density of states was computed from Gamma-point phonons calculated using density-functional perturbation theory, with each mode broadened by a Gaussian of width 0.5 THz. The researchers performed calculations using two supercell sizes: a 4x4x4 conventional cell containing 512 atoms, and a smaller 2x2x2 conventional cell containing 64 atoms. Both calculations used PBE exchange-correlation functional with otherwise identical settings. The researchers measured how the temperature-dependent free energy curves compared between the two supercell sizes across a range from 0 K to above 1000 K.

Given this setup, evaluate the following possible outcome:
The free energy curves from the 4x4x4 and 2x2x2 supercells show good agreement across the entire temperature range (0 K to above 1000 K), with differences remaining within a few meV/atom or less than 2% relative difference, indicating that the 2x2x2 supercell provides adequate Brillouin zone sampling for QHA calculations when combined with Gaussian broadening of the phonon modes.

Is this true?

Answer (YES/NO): YES